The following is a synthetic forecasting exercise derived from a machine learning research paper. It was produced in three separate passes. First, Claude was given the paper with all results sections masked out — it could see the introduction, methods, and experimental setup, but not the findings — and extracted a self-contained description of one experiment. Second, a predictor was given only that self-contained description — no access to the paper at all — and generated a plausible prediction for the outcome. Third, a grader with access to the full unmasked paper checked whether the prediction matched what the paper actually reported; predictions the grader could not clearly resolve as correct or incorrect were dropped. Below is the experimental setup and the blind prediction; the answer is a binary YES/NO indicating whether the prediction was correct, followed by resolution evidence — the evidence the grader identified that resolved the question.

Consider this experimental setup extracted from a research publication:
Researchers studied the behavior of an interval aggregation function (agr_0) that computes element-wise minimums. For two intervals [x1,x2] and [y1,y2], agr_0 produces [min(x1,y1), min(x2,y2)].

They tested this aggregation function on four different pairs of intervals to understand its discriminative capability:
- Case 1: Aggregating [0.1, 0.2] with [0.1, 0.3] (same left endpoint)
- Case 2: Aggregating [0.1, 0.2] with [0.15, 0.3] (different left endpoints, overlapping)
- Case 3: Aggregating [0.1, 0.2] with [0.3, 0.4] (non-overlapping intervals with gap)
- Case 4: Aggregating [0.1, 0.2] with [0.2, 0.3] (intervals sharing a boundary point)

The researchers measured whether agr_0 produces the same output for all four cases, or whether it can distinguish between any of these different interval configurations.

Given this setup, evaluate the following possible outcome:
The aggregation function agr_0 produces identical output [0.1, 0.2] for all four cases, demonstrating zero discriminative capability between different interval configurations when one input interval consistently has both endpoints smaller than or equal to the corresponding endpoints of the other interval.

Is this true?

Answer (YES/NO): YES